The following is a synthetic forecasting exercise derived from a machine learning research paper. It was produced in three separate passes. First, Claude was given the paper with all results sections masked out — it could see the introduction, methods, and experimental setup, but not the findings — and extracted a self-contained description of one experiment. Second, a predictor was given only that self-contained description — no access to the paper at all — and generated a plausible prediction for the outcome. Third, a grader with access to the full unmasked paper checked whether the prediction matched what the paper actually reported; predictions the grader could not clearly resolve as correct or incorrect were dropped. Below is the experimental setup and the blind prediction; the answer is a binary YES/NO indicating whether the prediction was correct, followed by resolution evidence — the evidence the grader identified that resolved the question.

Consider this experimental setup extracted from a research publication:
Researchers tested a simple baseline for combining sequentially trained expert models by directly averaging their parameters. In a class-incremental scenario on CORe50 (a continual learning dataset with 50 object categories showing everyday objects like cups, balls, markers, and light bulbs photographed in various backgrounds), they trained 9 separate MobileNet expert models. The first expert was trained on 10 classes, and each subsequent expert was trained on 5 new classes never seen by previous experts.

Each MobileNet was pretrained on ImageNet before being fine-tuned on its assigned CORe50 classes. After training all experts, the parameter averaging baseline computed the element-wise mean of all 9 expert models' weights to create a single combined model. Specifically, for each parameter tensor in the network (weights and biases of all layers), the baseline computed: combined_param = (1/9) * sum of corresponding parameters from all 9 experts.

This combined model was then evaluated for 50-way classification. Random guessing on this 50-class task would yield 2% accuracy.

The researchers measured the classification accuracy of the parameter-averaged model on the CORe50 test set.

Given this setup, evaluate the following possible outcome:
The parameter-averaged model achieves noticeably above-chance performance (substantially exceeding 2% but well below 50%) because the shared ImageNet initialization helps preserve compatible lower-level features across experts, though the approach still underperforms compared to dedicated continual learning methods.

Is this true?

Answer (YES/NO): NO